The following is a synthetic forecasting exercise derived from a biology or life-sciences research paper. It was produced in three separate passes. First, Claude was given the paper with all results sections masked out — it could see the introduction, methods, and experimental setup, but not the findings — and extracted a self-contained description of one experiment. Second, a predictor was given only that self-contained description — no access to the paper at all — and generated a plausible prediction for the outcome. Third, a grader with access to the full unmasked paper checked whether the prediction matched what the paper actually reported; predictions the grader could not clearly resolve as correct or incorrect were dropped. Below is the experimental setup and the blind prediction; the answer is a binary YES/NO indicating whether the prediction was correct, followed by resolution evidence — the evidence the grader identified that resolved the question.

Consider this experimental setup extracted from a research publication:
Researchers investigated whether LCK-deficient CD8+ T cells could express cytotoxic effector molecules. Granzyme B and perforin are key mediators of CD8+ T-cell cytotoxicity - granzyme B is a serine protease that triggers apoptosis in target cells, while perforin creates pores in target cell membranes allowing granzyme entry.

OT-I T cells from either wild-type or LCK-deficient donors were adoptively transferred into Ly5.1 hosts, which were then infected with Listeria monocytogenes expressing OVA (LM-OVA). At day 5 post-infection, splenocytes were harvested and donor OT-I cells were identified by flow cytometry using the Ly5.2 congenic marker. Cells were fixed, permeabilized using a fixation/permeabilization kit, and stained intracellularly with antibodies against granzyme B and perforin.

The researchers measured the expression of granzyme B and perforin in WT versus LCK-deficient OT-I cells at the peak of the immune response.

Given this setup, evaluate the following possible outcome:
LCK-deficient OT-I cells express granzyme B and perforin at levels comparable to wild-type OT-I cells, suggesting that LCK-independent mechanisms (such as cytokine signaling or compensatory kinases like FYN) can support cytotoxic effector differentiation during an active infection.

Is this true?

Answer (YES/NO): NO